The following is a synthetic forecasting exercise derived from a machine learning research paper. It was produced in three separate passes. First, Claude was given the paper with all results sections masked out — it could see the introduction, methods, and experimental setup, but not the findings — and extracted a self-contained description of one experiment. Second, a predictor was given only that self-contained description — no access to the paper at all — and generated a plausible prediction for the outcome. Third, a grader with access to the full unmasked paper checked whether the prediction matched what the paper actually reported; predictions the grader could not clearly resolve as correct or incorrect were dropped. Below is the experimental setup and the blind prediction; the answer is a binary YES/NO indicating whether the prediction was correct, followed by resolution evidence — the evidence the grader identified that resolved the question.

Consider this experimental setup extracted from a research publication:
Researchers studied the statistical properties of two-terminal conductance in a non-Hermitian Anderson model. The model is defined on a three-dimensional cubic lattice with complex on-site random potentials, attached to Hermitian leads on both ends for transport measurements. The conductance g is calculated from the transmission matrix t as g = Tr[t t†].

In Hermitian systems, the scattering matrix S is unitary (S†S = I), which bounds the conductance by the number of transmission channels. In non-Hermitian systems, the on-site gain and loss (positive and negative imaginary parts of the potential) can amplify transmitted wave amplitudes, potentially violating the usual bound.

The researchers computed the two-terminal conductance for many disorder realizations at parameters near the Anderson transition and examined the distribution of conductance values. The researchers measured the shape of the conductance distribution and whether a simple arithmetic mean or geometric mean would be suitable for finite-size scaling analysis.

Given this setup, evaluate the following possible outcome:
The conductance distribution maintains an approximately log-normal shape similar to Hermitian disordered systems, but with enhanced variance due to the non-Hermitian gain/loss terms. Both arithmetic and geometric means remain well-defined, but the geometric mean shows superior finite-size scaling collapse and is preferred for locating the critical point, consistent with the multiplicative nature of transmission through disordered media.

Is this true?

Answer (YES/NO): NO